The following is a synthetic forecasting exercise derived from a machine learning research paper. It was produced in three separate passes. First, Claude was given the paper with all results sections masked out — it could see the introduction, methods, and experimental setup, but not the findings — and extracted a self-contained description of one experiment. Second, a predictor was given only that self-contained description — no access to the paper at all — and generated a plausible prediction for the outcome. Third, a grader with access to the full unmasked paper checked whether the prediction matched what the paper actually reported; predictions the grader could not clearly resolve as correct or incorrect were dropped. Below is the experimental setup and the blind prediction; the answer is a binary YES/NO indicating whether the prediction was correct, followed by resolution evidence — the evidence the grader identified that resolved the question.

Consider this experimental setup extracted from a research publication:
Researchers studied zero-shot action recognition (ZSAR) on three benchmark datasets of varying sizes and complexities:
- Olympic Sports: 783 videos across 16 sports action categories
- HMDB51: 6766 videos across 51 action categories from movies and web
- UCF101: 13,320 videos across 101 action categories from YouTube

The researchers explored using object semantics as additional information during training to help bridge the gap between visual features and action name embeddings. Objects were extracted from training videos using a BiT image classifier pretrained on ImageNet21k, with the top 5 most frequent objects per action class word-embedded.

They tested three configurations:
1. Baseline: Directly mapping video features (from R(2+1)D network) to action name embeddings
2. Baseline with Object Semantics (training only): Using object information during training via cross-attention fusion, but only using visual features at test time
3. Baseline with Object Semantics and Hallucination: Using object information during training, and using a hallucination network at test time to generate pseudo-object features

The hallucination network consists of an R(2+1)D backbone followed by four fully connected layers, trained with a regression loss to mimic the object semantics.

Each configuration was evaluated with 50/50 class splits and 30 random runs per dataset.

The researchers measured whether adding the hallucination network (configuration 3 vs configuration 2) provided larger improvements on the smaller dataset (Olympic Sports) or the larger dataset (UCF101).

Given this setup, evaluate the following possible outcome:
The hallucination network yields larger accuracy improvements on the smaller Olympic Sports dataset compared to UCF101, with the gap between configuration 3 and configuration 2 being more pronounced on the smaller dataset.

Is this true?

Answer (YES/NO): YES